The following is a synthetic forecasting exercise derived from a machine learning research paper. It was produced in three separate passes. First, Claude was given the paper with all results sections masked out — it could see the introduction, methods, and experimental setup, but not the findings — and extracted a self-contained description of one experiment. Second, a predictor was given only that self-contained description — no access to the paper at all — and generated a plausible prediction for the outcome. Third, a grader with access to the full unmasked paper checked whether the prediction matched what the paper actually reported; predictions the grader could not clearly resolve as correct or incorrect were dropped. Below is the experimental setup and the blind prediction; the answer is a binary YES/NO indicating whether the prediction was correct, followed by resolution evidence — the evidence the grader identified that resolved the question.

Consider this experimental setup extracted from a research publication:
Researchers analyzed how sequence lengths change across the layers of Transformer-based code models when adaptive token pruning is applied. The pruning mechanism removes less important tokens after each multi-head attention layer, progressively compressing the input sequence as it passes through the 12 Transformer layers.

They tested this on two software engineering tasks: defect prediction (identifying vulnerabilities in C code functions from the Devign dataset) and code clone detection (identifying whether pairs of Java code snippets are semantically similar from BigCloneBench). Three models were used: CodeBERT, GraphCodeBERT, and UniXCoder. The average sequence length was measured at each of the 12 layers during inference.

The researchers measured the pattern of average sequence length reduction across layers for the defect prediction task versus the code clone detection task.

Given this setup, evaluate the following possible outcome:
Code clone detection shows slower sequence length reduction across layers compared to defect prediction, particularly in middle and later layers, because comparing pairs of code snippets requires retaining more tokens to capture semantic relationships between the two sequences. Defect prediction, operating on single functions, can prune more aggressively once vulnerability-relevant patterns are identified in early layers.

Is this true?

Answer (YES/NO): YES